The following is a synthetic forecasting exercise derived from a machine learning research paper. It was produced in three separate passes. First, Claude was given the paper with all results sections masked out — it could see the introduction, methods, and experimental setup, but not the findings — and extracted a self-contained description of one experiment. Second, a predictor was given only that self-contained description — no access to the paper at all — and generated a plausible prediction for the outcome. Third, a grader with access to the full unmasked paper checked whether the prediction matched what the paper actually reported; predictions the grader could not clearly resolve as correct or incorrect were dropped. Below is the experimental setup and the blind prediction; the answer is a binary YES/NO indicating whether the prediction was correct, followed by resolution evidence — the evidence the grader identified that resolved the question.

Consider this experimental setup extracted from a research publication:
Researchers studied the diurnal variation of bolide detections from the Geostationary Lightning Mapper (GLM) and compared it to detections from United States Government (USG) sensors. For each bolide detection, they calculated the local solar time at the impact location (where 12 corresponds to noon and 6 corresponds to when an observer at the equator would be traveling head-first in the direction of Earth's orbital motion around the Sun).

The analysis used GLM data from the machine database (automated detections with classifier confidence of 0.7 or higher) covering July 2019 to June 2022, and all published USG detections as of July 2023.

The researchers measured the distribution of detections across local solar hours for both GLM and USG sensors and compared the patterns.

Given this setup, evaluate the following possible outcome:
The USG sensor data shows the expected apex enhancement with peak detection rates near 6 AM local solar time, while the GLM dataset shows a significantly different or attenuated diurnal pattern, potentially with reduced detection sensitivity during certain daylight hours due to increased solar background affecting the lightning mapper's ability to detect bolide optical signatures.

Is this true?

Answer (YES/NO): NO